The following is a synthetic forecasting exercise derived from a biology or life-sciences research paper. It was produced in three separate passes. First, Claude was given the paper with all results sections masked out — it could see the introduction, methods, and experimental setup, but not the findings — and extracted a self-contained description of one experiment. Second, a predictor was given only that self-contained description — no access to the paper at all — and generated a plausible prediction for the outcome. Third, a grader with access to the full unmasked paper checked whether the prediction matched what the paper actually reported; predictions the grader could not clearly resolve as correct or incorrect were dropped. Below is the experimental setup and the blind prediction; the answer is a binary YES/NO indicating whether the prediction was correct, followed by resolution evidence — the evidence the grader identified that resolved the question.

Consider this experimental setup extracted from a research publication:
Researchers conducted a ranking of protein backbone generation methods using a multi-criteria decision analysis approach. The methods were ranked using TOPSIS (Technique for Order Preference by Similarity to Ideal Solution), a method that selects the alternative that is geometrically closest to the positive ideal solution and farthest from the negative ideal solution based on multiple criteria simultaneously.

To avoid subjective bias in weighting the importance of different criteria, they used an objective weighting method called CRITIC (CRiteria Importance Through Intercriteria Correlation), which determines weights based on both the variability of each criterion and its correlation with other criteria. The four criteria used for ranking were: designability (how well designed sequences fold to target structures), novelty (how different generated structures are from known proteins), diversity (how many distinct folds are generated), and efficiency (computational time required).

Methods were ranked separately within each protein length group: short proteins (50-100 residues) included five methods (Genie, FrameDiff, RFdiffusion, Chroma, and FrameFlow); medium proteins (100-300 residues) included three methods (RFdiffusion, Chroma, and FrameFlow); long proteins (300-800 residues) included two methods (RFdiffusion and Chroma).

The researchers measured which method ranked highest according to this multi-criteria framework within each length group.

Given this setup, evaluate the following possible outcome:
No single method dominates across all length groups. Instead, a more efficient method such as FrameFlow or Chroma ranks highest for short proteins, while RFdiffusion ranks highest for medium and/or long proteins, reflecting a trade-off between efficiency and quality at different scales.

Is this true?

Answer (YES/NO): YES